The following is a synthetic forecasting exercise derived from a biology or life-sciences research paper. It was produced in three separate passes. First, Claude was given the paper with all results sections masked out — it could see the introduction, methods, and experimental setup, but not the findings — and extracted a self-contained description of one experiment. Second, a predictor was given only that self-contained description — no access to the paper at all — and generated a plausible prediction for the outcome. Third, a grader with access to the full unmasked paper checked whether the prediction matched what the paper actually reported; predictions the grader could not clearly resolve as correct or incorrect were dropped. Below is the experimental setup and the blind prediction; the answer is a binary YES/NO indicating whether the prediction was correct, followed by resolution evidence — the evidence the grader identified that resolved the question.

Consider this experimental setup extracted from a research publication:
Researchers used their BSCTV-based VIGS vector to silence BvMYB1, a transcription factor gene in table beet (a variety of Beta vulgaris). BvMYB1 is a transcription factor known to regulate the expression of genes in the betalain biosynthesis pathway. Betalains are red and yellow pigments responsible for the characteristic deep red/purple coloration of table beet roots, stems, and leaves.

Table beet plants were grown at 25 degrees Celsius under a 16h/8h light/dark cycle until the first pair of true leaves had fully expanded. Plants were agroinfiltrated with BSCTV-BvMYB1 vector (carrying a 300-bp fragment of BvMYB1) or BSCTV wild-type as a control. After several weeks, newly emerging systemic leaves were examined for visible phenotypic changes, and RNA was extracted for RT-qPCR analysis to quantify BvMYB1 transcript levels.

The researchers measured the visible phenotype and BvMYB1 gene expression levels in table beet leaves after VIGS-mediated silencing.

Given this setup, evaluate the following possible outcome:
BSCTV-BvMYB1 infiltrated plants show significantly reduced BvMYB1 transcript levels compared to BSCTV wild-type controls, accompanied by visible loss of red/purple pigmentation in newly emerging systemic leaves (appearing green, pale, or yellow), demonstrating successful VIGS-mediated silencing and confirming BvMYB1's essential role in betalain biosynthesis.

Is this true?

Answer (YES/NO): YES